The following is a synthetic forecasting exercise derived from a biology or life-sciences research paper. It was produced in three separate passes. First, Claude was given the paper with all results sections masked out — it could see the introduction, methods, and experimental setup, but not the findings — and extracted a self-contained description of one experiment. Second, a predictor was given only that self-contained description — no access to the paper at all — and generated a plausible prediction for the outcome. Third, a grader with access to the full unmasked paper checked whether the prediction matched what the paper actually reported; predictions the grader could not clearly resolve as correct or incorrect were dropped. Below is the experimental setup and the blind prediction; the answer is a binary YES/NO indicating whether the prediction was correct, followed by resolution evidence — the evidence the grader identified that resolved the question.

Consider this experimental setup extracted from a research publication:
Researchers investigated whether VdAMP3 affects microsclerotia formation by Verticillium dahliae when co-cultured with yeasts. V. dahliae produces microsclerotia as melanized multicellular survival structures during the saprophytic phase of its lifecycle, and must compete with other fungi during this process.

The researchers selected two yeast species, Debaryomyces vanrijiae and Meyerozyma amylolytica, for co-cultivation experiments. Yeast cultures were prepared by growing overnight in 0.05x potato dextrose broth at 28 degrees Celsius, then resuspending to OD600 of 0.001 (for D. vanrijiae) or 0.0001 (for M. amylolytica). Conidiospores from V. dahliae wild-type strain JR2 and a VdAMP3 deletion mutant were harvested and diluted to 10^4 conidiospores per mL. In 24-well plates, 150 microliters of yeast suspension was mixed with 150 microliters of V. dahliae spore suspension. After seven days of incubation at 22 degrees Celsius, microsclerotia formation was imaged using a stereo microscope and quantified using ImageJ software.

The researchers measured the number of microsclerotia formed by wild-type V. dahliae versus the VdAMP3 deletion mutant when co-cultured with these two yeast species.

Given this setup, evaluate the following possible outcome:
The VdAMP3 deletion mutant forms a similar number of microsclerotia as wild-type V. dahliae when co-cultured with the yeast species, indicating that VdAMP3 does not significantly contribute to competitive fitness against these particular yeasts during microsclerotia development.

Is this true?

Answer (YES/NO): NO